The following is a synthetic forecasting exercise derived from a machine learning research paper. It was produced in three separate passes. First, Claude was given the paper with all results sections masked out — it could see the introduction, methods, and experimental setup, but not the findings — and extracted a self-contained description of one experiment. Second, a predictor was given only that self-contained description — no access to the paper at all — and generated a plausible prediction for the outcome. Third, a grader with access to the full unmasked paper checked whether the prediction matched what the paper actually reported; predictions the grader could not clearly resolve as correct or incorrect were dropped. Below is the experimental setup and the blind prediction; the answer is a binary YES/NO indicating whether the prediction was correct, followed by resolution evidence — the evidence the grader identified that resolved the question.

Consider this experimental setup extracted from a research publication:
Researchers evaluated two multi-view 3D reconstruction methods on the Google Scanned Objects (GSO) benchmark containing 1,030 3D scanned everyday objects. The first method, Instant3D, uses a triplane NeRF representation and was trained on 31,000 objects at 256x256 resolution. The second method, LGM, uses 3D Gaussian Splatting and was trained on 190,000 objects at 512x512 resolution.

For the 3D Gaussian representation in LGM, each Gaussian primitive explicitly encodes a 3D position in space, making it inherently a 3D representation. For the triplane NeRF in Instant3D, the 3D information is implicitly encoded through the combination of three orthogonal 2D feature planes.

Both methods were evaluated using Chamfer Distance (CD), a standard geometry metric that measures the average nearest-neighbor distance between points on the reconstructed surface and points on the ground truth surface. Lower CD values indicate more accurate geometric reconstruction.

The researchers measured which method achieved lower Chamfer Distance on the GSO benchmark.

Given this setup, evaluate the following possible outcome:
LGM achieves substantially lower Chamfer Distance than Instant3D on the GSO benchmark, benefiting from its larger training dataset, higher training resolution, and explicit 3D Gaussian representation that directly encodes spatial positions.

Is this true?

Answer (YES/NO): YES